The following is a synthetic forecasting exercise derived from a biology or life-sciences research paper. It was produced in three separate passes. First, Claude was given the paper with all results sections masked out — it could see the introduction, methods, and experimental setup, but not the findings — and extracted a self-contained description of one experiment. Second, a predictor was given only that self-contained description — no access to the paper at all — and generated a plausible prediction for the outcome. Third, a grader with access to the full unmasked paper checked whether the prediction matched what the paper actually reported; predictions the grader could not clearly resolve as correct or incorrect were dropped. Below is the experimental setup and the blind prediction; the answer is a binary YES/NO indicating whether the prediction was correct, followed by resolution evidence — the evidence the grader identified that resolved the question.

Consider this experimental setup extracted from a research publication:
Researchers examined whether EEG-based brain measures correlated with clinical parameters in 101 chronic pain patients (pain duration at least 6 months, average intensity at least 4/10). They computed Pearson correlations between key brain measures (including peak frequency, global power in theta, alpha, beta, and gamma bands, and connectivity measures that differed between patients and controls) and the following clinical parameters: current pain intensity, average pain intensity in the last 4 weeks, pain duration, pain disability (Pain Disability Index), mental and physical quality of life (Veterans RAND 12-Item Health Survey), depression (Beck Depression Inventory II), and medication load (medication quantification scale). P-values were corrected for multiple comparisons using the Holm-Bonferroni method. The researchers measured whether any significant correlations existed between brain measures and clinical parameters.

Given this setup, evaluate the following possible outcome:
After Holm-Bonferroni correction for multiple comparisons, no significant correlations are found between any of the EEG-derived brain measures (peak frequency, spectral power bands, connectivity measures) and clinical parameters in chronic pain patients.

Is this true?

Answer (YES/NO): YES